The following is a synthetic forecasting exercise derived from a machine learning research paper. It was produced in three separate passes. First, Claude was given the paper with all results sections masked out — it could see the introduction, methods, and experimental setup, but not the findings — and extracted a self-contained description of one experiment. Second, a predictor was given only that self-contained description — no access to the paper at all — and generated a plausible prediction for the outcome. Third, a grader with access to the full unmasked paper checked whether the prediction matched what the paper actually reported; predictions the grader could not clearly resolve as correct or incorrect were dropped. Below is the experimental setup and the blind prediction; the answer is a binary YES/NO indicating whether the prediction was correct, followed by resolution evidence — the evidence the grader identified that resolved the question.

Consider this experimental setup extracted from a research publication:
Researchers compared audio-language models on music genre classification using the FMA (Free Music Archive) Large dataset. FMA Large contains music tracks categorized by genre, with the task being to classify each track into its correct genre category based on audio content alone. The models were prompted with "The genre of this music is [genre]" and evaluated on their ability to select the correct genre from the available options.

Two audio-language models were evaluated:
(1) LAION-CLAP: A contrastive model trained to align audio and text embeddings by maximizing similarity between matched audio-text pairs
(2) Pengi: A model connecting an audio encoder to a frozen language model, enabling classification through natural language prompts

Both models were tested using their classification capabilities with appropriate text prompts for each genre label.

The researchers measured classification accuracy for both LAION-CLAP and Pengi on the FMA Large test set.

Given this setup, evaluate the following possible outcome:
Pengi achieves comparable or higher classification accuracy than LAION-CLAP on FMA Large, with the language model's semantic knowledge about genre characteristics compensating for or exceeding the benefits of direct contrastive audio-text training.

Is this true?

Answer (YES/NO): YES